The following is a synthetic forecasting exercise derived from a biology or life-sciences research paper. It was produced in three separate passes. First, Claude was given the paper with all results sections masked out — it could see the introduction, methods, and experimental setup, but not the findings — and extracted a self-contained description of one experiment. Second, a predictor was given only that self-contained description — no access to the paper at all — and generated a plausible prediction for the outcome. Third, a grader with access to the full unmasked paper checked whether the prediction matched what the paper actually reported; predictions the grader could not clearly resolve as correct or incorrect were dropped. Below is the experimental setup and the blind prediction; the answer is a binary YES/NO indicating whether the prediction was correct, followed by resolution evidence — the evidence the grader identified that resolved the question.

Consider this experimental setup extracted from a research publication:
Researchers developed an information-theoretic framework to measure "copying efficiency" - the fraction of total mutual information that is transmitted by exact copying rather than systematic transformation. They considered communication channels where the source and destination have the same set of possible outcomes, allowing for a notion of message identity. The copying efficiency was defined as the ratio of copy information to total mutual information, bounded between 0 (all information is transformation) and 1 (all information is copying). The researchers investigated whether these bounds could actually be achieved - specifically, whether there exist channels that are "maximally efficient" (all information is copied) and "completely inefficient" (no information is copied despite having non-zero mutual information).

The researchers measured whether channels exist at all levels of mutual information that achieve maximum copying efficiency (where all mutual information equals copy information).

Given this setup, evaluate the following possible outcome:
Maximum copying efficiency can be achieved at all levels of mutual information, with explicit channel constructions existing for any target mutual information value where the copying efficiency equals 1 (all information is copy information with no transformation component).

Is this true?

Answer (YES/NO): YES